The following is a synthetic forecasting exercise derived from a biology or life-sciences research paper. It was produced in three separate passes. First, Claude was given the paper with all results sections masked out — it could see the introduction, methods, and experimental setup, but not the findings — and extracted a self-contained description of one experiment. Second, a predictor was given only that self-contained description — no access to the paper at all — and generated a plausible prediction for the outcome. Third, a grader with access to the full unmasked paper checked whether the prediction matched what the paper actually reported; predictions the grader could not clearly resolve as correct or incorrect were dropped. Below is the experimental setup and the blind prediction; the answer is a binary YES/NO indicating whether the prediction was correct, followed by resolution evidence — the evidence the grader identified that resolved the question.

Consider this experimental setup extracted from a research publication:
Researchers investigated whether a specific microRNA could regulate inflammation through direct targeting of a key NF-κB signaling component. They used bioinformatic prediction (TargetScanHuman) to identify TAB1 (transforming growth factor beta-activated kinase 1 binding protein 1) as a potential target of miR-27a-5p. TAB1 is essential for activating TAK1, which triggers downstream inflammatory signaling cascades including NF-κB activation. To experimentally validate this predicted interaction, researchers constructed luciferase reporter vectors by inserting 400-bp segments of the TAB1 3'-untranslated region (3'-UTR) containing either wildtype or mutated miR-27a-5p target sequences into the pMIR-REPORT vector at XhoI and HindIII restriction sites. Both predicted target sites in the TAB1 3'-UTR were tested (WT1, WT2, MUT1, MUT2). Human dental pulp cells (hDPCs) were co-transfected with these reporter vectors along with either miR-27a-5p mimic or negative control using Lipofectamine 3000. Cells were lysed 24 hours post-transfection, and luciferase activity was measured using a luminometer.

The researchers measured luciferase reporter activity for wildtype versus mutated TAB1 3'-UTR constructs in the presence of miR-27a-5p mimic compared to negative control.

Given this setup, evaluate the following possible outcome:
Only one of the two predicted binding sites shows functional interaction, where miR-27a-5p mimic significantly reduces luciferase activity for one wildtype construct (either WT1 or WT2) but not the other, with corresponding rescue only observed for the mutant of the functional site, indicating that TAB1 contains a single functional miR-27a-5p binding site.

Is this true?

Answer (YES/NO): NO